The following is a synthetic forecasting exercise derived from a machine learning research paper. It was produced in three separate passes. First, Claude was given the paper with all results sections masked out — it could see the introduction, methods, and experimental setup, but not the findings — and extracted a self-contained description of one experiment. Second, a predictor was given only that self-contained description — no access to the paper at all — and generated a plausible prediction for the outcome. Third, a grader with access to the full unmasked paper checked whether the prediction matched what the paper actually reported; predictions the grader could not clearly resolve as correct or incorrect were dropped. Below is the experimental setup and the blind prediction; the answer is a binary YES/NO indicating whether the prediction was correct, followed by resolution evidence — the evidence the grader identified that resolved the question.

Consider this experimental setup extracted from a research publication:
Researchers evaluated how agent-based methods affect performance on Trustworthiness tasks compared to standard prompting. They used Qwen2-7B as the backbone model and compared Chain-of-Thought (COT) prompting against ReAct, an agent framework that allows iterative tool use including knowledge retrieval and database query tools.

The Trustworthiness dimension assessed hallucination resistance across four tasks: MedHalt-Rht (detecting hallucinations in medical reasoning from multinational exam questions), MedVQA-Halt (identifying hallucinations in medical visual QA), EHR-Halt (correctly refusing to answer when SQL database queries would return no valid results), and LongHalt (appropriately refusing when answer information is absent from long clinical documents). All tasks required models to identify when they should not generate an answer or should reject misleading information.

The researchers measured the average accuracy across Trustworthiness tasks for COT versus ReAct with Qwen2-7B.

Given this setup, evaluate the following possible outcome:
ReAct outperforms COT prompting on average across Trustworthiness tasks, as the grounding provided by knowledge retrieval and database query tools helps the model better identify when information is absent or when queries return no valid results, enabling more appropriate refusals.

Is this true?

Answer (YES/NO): YES